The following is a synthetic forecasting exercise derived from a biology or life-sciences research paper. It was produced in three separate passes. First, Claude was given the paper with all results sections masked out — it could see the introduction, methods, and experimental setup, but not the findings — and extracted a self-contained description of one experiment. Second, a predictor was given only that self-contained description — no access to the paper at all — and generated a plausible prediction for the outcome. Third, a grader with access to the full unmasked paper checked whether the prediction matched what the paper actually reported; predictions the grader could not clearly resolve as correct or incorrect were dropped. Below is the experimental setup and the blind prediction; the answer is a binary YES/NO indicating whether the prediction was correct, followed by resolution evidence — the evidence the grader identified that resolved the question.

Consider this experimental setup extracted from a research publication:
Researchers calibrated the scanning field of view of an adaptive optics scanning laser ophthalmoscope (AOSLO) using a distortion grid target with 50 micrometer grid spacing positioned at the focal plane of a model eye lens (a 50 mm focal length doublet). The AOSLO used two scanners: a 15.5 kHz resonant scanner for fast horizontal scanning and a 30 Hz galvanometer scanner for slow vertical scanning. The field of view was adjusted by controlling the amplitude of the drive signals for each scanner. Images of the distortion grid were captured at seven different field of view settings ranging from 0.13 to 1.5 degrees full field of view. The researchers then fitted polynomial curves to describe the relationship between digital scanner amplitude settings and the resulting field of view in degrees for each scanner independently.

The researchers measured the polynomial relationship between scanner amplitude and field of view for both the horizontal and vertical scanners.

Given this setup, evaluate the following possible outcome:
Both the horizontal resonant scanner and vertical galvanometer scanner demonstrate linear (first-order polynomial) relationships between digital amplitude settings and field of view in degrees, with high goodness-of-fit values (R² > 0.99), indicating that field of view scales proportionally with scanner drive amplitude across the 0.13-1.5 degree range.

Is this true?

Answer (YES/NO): NO